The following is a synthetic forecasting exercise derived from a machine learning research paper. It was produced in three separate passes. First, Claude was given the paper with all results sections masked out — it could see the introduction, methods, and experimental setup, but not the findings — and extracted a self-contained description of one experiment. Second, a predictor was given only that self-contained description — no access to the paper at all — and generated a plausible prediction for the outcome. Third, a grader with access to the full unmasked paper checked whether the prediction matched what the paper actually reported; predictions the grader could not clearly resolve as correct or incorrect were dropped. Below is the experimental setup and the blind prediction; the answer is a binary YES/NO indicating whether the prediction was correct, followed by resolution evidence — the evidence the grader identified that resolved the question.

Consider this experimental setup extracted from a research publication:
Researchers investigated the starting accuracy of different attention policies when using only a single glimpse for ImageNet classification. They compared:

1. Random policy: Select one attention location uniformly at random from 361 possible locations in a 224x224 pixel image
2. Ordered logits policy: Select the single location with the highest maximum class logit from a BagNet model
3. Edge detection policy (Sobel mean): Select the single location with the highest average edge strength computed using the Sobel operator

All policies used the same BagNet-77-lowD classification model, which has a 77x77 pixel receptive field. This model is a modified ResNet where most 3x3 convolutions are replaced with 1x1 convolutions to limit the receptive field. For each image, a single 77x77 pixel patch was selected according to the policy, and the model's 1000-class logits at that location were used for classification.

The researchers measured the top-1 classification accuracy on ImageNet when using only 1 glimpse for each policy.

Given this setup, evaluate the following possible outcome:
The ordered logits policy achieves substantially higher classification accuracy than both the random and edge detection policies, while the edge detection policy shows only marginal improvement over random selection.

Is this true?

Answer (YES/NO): YES